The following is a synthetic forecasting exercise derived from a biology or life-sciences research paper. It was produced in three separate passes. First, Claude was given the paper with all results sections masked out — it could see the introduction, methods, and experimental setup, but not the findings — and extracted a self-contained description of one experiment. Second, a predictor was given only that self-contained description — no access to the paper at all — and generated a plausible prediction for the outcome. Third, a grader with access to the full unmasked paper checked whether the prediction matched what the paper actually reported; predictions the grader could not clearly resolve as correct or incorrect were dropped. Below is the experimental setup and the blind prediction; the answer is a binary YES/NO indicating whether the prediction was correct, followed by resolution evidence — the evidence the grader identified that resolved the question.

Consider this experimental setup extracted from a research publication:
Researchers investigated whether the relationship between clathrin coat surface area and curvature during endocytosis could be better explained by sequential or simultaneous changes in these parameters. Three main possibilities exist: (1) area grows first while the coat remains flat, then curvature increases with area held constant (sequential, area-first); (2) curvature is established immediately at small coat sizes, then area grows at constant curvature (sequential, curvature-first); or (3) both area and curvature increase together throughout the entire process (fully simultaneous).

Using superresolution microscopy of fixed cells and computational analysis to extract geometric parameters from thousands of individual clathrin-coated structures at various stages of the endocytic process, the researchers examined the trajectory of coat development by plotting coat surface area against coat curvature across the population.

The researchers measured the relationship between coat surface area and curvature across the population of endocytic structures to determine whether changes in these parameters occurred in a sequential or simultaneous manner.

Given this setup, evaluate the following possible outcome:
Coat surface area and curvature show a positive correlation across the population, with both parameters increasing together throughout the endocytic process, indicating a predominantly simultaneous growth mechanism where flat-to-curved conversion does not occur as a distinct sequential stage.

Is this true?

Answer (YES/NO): NO